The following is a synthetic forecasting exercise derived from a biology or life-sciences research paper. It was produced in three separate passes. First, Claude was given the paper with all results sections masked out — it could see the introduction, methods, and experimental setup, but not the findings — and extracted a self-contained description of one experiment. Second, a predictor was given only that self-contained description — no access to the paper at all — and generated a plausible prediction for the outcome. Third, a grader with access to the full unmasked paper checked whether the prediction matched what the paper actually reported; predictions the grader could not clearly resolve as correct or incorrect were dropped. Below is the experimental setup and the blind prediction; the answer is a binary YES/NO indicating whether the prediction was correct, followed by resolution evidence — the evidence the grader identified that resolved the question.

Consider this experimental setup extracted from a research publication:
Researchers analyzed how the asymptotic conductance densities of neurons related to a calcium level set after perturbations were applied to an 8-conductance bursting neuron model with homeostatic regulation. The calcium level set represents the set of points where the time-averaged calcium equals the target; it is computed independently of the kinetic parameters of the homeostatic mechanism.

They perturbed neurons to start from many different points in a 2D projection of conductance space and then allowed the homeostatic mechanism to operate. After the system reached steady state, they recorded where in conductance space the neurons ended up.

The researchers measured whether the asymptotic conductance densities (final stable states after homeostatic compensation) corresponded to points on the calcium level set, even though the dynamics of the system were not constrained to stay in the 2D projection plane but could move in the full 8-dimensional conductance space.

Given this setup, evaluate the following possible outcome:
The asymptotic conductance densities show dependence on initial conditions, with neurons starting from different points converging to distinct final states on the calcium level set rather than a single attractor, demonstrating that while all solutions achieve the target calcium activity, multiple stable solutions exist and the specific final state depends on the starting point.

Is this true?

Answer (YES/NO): YES